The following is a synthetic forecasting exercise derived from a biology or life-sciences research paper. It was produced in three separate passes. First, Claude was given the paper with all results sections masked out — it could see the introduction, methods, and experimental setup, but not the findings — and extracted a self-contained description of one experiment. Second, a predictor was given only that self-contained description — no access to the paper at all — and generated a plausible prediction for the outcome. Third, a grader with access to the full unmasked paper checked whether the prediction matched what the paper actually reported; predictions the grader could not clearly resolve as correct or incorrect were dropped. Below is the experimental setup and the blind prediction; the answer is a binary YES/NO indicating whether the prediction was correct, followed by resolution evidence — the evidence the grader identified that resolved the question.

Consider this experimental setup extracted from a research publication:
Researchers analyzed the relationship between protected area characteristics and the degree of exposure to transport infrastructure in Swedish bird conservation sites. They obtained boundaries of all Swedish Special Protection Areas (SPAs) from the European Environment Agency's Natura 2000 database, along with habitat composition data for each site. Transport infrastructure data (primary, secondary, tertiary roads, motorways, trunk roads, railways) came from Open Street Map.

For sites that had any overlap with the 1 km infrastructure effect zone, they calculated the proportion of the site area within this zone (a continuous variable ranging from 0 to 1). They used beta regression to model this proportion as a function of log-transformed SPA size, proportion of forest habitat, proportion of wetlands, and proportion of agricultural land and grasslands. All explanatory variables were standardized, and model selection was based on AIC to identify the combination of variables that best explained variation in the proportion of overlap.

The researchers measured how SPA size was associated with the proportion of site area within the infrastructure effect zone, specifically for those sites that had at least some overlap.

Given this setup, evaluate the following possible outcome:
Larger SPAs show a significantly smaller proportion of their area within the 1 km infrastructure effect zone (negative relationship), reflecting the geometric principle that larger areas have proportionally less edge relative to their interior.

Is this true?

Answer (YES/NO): YES